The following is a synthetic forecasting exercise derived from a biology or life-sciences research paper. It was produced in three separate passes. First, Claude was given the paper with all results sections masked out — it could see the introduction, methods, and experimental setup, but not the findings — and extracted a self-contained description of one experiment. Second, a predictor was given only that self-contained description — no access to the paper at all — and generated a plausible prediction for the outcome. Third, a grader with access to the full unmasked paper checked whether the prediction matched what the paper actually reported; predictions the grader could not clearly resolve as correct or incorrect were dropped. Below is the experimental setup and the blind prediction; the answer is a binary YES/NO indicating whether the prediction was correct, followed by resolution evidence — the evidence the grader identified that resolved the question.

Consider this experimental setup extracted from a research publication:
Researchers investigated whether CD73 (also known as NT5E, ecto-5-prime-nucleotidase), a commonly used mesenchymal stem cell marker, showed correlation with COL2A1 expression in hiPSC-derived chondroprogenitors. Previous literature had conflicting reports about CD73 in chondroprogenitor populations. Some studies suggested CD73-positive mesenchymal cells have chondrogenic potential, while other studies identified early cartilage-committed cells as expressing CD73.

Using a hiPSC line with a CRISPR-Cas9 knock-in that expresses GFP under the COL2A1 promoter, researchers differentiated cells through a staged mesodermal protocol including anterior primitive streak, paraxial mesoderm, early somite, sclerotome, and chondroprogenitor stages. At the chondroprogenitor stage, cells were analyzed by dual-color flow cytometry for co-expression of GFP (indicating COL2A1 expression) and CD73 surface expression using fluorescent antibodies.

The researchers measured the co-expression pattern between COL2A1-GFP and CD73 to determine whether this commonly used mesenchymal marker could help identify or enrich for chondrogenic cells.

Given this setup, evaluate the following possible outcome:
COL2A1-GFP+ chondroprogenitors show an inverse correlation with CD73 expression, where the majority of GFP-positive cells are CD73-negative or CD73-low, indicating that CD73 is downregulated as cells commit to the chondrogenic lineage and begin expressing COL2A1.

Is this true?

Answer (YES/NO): YES